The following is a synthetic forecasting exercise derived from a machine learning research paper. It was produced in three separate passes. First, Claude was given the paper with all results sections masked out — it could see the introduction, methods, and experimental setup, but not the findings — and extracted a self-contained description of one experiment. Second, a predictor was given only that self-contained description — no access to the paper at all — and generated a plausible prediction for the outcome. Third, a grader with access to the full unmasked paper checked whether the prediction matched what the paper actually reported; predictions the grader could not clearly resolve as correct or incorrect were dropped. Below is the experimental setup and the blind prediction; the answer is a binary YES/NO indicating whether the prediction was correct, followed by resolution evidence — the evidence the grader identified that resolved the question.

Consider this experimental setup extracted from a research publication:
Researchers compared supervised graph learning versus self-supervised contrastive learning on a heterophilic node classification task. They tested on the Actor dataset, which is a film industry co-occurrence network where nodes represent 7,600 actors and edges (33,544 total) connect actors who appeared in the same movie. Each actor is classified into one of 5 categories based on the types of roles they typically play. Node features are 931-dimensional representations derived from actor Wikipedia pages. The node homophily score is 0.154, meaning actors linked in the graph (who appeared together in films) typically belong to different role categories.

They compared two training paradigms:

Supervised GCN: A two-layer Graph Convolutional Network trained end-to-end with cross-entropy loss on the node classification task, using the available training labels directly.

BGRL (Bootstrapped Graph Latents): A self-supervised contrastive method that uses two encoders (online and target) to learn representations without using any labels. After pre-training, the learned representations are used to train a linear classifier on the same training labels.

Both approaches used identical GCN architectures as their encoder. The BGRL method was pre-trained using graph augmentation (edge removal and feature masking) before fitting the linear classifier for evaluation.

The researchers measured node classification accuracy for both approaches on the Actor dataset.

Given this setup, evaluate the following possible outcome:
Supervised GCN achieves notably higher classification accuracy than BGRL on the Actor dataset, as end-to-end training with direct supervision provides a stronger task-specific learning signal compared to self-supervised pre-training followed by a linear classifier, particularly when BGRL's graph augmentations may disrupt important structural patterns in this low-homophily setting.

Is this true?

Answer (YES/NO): NO